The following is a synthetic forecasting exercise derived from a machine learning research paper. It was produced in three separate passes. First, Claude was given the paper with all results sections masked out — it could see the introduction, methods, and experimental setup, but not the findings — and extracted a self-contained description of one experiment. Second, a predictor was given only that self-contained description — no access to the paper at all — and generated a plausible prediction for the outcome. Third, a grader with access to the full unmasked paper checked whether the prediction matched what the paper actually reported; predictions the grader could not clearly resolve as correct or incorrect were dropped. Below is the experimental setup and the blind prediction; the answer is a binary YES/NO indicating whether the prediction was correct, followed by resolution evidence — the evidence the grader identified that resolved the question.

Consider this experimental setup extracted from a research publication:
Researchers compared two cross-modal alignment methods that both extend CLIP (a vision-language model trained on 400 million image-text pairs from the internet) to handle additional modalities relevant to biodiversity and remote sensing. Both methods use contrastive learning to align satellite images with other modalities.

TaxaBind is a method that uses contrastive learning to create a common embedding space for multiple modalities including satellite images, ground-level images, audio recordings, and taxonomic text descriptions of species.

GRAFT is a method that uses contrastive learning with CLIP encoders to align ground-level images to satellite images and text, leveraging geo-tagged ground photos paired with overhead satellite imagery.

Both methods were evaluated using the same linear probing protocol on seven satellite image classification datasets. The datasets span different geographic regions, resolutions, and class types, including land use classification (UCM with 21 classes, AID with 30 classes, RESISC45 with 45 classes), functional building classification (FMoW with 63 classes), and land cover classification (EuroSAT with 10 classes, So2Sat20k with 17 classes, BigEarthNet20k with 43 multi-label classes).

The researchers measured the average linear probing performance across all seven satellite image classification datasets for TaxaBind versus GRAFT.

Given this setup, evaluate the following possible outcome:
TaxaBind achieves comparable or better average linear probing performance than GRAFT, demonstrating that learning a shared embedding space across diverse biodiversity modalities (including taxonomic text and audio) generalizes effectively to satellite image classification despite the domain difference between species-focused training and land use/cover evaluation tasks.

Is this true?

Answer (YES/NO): NO